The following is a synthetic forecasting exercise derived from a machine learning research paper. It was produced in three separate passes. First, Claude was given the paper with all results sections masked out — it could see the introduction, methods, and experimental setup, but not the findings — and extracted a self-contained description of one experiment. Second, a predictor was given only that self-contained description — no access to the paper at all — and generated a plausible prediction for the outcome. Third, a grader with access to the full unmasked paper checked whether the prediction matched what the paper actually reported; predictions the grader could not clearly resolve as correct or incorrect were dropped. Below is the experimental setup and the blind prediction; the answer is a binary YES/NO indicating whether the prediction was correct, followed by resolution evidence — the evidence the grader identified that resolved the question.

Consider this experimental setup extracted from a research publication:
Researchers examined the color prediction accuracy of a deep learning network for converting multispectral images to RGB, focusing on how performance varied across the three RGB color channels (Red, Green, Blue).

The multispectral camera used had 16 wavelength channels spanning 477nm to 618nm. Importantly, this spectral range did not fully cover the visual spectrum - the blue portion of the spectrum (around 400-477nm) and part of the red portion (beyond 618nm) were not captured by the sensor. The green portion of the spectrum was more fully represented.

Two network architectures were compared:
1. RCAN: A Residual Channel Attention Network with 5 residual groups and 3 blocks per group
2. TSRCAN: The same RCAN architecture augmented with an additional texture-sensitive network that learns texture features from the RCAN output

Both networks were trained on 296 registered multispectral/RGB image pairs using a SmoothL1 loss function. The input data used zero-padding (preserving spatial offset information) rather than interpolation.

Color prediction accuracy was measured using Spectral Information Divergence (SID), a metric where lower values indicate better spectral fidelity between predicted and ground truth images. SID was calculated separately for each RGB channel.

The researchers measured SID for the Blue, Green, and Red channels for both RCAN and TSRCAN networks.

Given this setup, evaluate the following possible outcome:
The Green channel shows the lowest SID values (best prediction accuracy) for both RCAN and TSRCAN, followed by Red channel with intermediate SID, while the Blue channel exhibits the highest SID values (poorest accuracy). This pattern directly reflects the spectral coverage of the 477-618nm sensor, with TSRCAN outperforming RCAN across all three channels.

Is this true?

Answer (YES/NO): NO